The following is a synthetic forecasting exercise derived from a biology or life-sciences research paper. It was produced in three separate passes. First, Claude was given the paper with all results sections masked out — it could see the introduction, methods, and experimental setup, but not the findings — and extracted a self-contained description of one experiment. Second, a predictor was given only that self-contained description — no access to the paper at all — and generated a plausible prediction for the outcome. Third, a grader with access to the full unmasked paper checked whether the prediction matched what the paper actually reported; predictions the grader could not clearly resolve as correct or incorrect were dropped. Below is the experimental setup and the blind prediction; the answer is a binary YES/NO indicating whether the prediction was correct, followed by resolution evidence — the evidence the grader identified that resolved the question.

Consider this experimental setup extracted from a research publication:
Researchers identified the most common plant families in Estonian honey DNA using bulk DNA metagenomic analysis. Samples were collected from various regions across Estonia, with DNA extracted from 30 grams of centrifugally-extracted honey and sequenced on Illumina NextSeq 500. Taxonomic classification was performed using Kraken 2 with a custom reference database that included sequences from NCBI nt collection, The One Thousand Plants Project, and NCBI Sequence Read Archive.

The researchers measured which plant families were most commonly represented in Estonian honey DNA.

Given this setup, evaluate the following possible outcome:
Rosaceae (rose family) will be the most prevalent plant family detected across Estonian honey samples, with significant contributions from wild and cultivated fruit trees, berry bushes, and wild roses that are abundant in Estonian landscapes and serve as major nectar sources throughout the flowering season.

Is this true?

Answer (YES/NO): NO